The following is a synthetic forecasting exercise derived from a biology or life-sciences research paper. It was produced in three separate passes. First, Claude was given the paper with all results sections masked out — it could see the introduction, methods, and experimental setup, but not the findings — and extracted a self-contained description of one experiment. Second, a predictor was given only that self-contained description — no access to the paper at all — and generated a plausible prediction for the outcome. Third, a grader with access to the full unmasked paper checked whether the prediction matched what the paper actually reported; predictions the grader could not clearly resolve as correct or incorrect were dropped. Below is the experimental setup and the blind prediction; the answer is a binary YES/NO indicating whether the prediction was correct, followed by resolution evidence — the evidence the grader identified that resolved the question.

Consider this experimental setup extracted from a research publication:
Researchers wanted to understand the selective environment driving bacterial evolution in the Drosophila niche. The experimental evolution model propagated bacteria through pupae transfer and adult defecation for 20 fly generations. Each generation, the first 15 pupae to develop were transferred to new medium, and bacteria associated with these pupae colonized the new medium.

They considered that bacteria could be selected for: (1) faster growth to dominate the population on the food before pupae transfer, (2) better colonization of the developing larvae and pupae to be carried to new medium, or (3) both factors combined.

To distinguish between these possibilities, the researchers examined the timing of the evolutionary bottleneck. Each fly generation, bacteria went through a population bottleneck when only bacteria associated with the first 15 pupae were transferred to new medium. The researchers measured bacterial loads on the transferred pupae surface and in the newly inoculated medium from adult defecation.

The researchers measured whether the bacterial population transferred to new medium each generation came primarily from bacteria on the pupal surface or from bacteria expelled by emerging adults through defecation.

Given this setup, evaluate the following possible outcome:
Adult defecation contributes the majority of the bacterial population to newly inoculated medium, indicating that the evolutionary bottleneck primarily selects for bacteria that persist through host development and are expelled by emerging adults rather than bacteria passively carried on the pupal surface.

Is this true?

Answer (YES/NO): YES